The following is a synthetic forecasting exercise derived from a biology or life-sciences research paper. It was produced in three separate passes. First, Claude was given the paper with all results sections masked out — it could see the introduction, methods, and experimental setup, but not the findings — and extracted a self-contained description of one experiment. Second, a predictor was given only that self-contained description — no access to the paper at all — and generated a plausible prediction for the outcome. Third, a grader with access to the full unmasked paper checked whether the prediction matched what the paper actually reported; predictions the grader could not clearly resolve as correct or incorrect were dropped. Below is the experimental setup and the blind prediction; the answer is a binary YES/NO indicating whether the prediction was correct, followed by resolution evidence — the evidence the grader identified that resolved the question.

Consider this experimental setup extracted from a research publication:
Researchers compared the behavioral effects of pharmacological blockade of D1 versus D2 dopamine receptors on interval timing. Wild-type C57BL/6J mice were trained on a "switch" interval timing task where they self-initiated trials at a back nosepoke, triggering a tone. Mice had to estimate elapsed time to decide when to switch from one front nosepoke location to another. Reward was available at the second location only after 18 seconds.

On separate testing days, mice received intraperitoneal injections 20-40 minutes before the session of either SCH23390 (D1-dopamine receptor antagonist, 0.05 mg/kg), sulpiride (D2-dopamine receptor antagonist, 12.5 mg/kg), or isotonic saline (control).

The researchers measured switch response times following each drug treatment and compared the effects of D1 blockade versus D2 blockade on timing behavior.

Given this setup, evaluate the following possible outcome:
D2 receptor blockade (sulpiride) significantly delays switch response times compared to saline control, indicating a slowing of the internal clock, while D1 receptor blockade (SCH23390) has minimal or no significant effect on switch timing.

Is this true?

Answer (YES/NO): NO